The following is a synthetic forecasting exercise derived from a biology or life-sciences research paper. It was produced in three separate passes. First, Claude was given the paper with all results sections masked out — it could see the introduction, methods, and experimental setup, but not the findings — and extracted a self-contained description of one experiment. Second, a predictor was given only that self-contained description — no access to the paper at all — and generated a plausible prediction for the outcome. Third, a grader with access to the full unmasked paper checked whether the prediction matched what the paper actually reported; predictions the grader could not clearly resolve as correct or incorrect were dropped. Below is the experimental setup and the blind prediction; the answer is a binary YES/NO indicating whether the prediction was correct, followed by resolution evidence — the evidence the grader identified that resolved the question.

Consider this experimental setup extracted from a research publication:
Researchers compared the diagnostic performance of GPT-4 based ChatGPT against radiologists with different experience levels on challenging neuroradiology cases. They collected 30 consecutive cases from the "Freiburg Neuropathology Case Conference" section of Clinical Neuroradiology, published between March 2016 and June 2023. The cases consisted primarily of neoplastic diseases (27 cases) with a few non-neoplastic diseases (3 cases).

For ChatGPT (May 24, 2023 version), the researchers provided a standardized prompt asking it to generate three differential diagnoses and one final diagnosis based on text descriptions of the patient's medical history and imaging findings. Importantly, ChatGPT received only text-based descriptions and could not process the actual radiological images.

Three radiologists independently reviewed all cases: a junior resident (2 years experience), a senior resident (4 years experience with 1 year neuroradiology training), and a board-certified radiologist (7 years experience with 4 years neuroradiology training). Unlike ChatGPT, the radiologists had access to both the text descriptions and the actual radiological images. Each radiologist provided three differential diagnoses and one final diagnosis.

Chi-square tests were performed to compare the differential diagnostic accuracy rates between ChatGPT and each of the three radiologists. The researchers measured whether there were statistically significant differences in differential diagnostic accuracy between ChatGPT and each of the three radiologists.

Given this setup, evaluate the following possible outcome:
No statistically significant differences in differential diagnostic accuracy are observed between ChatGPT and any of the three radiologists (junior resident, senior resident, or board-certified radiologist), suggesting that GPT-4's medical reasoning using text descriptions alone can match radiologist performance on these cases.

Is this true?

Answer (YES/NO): NO